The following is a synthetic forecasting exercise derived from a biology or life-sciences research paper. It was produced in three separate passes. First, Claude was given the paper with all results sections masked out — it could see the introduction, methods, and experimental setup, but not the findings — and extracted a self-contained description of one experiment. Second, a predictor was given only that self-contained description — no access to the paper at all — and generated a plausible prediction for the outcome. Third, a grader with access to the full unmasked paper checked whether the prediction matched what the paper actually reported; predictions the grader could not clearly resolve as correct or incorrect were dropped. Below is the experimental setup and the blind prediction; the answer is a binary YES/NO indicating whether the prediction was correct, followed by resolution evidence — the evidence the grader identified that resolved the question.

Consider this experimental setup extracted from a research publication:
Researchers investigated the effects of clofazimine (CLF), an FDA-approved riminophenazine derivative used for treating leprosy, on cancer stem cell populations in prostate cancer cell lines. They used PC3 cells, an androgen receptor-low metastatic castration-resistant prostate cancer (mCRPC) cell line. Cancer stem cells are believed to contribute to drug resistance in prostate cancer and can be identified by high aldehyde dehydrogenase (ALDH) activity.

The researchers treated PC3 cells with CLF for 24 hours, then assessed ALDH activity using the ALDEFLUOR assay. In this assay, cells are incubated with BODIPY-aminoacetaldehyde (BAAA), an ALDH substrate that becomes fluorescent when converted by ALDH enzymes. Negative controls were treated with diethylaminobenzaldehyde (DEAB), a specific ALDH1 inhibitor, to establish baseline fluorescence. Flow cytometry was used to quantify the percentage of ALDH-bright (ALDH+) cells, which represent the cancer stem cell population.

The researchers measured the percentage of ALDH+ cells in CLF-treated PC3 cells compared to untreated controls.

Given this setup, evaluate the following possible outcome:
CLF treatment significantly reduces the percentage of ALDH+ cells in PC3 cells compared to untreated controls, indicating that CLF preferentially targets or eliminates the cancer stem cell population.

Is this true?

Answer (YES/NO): YES